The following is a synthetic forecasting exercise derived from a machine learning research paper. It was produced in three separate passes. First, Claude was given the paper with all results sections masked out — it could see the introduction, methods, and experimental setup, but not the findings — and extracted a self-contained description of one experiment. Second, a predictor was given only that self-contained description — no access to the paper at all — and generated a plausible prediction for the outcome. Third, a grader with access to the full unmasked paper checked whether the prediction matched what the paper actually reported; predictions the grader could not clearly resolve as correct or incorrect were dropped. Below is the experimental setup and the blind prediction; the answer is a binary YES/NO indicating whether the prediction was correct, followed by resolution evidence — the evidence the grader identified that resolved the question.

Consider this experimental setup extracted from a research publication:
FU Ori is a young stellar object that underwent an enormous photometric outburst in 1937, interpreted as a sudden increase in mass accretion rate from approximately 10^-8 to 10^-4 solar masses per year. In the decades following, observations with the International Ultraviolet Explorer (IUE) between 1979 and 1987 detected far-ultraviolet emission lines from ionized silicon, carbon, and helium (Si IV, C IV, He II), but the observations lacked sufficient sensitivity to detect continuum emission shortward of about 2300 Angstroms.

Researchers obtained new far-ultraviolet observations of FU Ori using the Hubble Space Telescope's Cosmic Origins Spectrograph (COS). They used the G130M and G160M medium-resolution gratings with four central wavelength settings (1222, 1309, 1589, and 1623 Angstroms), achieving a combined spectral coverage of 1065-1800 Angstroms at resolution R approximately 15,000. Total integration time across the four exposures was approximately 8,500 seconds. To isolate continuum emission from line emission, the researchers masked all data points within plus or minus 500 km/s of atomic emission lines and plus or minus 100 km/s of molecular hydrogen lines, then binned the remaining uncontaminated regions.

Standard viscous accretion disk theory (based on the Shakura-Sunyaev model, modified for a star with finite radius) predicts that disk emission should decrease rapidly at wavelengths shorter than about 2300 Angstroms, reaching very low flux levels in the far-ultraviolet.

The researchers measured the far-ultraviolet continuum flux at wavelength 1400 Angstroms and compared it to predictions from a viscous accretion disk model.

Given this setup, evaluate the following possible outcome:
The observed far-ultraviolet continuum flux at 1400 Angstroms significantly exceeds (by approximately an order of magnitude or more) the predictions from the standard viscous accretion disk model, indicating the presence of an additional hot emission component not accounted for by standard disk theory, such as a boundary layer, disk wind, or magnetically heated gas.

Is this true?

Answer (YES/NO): YES